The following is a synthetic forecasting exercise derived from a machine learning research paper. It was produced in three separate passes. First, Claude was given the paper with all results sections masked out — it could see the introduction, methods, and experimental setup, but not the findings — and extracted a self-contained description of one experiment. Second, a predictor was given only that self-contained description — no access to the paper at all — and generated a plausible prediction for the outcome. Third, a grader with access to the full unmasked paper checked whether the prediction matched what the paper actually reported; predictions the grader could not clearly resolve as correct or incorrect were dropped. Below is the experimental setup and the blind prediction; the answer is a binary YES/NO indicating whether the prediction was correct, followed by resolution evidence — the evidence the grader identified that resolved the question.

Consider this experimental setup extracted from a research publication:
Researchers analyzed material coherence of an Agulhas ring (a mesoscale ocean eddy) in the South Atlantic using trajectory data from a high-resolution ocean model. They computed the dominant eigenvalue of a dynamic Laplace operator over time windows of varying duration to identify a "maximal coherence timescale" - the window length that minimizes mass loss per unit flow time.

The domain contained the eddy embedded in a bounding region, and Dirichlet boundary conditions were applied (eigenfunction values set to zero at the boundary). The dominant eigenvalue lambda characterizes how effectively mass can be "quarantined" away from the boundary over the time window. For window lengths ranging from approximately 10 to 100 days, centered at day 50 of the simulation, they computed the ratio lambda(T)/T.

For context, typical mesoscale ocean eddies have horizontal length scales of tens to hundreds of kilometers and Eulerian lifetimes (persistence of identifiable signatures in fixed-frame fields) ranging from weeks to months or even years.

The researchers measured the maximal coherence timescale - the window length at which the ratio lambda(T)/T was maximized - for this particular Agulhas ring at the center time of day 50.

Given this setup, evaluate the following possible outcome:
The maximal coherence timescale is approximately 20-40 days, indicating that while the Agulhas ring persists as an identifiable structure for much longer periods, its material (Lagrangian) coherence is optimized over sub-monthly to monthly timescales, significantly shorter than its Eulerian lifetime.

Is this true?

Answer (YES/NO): YES